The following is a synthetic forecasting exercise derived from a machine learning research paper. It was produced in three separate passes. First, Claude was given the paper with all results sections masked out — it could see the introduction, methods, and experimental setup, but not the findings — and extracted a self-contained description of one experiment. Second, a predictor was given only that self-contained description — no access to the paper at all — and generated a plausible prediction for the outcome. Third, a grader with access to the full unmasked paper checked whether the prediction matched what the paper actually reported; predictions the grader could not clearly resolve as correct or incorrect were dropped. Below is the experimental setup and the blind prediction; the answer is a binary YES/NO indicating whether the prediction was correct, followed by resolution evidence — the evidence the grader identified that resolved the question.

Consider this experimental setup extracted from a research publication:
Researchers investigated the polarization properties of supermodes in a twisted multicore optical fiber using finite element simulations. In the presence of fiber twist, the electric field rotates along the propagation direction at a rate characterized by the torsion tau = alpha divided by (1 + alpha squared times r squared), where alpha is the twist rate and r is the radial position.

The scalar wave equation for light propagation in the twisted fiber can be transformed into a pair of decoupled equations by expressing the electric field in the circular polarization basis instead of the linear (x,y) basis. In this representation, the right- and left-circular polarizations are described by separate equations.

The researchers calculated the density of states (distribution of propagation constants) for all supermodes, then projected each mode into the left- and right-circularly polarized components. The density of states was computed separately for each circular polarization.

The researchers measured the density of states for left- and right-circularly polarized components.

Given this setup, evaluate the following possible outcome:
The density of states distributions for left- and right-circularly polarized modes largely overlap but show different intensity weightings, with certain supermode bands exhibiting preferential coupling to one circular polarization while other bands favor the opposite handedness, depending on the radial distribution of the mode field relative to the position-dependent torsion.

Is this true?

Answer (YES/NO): NO